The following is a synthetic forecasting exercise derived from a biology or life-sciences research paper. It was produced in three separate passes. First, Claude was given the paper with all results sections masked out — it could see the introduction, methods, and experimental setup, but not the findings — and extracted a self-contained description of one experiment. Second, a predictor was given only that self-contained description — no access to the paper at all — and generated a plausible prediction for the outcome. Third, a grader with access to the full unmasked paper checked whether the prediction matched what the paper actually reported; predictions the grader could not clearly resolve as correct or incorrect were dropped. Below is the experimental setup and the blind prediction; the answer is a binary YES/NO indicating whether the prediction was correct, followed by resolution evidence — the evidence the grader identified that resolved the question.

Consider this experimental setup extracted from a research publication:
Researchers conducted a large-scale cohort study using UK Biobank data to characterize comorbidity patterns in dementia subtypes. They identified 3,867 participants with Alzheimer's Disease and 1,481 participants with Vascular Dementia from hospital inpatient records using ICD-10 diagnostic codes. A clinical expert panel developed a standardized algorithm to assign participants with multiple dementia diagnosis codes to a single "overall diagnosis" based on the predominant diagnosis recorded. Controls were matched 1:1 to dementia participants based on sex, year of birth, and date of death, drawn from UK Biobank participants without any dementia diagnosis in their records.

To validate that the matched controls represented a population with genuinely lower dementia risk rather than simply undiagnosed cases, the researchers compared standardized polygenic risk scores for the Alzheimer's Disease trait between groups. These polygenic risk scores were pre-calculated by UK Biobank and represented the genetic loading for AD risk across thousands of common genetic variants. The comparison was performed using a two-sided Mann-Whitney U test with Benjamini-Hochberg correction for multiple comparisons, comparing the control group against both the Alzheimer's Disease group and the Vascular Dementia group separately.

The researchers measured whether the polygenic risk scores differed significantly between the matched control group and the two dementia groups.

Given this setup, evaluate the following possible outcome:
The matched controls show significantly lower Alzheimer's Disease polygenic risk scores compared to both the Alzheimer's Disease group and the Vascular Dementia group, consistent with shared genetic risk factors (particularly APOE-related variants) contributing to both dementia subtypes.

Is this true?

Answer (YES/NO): YES